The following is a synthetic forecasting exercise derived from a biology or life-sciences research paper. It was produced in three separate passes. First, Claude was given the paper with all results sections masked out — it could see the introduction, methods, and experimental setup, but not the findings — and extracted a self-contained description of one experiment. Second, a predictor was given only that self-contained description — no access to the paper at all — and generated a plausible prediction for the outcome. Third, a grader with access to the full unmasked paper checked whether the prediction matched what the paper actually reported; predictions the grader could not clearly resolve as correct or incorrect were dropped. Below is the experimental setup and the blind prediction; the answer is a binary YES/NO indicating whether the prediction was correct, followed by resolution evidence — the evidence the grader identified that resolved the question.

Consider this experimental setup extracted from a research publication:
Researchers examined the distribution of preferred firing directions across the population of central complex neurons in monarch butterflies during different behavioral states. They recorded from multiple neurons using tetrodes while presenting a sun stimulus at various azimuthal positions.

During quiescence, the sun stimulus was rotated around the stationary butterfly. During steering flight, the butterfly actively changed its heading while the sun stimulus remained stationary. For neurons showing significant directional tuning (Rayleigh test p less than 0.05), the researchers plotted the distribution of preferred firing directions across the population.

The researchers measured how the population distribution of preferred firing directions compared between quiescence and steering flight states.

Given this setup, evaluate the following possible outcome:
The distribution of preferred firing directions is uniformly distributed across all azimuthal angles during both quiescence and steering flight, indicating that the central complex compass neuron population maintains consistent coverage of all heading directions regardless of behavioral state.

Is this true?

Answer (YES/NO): NO